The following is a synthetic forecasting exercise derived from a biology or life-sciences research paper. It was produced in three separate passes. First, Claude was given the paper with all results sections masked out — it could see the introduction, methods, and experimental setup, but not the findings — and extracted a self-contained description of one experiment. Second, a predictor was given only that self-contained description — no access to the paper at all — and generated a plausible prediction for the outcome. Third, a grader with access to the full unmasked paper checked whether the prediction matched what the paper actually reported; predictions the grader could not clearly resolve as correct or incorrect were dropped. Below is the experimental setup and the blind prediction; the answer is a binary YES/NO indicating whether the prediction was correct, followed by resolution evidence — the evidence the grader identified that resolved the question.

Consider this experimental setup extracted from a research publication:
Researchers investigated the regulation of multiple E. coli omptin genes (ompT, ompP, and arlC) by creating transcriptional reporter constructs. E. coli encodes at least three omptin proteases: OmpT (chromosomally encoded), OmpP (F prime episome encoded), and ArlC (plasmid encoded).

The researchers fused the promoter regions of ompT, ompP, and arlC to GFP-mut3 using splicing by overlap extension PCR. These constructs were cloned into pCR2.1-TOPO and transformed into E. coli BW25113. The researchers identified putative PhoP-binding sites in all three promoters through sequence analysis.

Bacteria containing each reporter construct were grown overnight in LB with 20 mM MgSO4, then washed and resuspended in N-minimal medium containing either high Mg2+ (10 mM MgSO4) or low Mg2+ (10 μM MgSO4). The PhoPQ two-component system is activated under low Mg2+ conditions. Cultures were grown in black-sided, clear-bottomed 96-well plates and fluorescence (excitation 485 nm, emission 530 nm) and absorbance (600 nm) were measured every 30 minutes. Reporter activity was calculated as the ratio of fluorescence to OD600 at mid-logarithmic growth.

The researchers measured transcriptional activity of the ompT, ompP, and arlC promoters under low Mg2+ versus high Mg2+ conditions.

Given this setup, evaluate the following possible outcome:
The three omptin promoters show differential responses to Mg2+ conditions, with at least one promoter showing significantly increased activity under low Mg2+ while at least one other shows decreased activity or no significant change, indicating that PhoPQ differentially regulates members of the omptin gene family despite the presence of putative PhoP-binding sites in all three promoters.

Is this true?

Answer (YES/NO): NO